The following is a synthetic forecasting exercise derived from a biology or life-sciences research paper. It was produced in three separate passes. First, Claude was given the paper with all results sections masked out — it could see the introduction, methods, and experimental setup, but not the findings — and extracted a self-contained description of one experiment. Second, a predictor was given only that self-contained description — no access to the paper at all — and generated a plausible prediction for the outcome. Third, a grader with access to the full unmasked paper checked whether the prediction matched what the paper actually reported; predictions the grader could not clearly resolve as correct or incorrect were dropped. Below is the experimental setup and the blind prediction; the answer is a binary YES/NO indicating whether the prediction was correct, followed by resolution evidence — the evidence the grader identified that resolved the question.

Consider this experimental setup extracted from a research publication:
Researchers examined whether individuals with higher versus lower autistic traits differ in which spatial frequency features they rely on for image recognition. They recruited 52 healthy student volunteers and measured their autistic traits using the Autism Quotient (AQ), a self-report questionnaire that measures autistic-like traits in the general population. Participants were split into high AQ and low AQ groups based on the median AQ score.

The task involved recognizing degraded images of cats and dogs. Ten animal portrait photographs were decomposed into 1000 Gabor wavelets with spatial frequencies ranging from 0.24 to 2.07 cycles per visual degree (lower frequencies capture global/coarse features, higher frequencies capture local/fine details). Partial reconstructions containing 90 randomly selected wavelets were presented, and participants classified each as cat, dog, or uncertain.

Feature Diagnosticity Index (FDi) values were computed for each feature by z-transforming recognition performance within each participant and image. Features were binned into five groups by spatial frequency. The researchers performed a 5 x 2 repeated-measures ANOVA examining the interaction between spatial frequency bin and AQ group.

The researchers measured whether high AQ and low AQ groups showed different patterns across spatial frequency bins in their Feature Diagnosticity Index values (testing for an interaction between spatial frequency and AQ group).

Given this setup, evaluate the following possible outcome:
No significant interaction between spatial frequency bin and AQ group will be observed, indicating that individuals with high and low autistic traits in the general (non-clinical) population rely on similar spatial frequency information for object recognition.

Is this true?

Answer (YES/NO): NO